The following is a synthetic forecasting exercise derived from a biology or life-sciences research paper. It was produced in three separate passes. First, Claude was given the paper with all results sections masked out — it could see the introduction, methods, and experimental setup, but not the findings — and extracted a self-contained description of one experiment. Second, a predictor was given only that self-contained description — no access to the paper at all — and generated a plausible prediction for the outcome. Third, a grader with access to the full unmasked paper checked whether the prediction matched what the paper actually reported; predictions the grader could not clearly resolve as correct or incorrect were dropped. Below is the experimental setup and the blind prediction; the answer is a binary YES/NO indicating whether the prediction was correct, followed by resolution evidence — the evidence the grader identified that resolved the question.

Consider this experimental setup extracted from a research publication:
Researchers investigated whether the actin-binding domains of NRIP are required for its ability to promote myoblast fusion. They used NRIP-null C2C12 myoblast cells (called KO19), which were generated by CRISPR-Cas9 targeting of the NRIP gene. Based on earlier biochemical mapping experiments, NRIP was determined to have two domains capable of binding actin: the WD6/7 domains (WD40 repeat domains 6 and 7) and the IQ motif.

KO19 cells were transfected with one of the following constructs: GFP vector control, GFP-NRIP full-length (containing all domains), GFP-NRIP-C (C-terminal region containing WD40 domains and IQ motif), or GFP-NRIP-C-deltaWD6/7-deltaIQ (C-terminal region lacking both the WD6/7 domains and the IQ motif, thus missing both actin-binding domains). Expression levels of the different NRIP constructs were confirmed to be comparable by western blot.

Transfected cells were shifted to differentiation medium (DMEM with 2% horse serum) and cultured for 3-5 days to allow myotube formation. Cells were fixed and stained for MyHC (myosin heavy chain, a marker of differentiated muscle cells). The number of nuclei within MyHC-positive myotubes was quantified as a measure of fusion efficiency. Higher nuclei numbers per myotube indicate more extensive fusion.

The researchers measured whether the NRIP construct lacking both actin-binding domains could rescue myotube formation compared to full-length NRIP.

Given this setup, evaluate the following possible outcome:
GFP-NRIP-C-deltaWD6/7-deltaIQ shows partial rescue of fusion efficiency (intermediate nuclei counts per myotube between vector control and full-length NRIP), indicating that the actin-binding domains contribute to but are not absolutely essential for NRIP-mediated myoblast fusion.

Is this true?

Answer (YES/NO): YES